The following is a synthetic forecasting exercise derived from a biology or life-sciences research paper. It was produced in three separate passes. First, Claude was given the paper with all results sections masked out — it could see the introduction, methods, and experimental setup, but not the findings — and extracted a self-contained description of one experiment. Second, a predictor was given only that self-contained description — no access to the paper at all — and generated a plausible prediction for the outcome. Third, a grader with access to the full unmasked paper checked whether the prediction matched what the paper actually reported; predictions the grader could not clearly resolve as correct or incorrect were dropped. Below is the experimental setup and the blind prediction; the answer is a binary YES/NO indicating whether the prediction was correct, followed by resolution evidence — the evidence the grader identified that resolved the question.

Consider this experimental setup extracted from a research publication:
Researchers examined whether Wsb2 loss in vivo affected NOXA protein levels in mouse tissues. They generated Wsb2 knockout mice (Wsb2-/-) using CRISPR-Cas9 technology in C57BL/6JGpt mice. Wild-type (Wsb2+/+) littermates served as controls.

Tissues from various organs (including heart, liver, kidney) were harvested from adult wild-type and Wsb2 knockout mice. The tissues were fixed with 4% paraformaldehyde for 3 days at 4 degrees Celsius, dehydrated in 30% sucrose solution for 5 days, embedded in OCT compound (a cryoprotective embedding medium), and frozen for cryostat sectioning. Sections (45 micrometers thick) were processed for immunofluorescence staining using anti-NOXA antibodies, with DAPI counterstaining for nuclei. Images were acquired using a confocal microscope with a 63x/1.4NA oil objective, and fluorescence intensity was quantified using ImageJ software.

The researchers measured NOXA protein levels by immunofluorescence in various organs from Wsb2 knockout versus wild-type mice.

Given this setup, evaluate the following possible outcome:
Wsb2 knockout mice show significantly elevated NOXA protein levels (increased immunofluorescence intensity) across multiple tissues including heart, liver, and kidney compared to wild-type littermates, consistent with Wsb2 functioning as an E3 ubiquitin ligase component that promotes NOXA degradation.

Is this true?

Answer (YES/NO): NO